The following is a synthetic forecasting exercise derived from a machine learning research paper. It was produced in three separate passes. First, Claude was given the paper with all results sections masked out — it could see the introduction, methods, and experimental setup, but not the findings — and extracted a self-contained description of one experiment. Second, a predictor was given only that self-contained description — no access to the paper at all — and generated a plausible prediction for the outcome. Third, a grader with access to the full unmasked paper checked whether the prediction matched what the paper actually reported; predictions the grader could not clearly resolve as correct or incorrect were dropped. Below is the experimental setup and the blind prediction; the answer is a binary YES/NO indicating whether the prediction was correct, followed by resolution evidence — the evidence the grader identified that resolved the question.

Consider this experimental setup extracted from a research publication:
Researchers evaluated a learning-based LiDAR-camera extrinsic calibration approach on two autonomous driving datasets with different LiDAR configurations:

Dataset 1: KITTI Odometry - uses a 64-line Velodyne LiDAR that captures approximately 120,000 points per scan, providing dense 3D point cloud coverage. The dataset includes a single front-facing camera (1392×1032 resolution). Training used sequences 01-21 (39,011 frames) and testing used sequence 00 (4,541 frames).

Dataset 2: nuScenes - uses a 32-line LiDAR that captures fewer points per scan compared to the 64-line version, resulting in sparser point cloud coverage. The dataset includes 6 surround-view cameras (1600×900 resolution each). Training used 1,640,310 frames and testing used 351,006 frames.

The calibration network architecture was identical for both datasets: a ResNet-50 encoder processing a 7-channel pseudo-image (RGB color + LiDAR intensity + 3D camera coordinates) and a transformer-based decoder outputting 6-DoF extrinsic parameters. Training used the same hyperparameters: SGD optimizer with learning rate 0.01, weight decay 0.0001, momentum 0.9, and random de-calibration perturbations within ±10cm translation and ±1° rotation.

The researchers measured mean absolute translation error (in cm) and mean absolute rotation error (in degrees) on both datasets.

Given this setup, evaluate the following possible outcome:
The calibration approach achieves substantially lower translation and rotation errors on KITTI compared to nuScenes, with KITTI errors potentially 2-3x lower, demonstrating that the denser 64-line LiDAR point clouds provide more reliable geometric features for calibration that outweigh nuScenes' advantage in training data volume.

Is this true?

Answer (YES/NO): YES